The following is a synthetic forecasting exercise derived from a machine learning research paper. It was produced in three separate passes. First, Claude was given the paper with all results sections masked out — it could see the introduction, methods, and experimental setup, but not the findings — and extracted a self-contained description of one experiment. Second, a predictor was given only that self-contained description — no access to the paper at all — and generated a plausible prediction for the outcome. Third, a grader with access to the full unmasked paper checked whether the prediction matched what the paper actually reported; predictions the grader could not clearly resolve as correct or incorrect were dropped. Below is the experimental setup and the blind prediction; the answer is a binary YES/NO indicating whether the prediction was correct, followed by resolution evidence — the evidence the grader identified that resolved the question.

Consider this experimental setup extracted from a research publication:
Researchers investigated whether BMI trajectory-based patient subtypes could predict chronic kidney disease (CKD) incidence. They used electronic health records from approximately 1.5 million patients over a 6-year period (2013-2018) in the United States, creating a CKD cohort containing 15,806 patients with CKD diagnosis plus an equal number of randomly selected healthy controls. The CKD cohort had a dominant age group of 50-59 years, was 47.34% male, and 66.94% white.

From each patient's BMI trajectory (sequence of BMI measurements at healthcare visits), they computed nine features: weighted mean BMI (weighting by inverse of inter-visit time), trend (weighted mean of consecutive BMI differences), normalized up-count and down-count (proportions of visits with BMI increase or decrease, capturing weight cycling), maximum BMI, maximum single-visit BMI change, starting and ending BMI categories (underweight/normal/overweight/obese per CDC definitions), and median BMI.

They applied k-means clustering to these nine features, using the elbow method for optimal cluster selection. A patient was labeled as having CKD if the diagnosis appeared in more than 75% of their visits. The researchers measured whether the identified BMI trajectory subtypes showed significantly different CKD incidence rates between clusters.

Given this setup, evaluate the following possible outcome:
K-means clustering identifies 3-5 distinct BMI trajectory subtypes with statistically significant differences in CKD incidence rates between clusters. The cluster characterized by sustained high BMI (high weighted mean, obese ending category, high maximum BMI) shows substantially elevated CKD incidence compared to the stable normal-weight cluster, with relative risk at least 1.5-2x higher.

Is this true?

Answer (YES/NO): NO